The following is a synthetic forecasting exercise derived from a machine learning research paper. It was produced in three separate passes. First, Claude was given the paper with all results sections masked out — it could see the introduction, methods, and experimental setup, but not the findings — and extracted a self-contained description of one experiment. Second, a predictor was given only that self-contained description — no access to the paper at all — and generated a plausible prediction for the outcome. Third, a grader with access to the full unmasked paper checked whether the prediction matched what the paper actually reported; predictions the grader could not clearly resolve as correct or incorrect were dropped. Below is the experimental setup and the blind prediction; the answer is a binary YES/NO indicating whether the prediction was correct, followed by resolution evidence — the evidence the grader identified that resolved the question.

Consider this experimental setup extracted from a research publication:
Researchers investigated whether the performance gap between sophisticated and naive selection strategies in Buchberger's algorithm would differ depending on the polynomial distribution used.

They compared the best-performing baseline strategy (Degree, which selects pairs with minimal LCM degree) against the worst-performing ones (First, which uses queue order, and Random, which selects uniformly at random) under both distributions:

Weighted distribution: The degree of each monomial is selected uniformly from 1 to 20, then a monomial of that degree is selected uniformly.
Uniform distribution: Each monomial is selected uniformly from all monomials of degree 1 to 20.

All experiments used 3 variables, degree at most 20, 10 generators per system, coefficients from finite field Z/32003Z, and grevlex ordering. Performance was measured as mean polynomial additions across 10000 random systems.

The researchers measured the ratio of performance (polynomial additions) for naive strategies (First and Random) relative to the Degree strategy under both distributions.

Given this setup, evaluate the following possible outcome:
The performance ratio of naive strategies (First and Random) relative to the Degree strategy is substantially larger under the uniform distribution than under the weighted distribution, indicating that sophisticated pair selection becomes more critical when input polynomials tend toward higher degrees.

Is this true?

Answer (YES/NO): YES